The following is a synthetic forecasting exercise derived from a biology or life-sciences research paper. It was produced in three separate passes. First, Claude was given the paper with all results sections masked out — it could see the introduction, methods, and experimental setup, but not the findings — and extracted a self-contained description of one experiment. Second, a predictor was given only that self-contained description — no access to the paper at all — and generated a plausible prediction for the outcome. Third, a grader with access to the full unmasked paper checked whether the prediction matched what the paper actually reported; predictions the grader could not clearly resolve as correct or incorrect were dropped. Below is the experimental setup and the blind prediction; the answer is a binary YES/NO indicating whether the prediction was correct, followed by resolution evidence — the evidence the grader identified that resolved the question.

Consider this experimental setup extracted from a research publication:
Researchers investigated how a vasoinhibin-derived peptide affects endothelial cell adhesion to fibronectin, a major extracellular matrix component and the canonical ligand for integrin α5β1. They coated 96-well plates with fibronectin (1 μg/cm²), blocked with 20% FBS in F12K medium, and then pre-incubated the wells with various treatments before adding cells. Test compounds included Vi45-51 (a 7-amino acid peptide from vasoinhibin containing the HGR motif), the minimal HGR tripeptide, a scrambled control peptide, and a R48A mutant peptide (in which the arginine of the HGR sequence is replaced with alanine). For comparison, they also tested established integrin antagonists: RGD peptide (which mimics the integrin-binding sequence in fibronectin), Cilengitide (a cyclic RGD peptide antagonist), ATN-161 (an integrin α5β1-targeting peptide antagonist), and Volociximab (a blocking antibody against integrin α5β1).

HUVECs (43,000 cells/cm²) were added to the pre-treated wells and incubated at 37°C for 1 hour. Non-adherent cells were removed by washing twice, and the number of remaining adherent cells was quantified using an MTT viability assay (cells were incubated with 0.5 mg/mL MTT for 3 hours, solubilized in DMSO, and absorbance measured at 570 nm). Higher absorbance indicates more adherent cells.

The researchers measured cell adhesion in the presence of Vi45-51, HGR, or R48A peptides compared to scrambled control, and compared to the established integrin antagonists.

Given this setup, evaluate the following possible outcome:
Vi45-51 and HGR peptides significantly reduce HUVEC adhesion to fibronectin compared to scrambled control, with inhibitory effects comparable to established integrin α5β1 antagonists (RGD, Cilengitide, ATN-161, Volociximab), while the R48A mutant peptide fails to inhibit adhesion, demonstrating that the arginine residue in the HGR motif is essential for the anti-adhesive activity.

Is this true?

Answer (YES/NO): NO